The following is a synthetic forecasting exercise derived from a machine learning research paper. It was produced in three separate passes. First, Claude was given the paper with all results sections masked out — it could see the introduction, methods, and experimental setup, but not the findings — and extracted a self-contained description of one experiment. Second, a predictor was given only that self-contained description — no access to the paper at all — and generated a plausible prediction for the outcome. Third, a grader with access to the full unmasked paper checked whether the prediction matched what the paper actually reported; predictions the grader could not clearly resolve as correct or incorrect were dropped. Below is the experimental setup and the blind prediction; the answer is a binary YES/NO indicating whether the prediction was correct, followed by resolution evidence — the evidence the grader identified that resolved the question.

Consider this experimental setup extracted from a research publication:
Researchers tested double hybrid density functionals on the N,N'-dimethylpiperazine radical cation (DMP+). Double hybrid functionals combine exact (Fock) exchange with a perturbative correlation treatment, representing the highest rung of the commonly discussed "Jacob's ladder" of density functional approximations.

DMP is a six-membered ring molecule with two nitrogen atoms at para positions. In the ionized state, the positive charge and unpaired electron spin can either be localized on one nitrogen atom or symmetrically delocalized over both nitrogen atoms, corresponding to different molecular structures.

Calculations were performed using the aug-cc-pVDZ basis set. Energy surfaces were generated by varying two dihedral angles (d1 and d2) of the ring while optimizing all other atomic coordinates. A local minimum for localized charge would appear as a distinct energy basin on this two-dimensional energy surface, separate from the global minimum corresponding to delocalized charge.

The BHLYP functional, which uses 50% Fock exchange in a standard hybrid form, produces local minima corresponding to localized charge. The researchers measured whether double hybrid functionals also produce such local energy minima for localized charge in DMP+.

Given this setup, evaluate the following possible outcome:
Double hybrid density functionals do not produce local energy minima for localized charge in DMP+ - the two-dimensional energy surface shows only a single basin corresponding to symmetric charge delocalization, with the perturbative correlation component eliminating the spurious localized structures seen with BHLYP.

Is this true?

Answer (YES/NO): NO